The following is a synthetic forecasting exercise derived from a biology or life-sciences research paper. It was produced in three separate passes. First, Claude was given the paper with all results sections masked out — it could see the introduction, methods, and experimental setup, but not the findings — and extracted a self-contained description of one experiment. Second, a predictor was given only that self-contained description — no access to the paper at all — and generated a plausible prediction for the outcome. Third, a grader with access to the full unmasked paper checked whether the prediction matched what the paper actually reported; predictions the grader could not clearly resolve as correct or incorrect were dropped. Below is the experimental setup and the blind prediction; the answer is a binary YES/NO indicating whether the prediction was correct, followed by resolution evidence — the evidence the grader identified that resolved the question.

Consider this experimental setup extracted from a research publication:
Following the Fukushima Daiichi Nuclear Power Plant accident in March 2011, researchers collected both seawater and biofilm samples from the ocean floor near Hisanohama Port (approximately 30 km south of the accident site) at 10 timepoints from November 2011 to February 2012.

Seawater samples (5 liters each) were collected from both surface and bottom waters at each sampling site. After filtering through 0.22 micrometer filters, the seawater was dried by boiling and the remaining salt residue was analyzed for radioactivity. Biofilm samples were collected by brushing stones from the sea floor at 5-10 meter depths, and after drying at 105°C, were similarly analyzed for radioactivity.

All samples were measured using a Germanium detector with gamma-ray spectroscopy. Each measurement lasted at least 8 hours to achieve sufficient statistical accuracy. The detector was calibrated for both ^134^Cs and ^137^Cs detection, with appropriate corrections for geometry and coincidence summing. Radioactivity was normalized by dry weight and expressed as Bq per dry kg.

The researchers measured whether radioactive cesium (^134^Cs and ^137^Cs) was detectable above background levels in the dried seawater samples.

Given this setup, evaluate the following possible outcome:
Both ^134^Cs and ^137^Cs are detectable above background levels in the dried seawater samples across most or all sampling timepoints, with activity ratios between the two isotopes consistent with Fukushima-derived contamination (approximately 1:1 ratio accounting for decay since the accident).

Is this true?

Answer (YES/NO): NO